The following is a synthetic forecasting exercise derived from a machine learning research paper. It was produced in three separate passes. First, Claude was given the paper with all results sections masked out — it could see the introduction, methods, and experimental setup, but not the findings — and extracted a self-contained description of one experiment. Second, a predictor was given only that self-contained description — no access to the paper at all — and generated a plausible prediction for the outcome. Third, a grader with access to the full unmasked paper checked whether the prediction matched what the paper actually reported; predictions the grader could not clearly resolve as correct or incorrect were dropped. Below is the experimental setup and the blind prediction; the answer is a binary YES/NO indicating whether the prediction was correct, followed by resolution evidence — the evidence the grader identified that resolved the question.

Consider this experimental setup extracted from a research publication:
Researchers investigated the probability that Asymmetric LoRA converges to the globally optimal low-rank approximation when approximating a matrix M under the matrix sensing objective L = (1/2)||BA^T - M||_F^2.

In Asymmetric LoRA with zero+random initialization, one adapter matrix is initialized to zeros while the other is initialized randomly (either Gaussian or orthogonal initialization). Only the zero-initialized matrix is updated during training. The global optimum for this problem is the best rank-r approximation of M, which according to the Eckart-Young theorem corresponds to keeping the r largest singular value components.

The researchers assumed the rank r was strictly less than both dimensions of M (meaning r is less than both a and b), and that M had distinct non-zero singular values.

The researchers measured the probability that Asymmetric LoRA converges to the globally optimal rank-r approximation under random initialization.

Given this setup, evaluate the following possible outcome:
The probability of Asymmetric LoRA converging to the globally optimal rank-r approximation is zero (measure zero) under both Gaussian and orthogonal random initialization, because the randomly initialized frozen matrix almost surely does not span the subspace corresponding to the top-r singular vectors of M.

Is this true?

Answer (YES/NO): YES